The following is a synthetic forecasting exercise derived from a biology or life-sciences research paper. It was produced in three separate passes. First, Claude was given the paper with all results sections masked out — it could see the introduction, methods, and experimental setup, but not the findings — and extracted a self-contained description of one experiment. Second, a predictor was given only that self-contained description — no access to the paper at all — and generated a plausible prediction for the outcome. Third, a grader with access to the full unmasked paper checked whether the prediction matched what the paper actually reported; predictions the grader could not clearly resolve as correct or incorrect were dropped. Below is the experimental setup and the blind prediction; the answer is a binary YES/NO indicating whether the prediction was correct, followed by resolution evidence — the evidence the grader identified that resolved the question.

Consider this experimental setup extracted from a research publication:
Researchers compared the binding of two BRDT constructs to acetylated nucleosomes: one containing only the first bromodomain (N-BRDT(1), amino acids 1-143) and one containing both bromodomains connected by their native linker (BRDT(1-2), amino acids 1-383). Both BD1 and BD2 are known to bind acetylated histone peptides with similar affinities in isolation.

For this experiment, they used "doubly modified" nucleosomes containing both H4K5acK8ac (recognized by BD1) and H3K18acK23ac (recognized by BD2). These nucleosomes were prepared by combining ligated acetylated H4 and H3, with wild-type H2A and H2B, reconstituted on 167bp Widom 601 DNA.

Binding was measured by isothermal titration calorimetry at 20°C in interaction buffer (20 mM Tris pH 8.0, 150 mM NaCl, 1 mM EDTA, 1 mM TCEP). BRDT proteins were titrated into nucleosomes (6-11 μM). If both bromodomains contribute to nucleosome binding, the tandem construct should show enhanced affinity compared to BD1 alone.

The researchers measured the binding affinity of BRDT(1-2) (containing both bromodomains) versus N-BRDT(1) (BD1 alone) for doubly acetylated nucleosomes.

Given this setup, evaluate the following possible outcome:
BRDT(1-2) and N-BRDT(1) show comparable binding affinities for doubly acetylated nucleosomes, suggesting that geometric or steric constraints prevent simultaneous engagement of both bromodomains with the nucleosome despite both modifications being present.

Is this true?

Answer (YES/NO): YES